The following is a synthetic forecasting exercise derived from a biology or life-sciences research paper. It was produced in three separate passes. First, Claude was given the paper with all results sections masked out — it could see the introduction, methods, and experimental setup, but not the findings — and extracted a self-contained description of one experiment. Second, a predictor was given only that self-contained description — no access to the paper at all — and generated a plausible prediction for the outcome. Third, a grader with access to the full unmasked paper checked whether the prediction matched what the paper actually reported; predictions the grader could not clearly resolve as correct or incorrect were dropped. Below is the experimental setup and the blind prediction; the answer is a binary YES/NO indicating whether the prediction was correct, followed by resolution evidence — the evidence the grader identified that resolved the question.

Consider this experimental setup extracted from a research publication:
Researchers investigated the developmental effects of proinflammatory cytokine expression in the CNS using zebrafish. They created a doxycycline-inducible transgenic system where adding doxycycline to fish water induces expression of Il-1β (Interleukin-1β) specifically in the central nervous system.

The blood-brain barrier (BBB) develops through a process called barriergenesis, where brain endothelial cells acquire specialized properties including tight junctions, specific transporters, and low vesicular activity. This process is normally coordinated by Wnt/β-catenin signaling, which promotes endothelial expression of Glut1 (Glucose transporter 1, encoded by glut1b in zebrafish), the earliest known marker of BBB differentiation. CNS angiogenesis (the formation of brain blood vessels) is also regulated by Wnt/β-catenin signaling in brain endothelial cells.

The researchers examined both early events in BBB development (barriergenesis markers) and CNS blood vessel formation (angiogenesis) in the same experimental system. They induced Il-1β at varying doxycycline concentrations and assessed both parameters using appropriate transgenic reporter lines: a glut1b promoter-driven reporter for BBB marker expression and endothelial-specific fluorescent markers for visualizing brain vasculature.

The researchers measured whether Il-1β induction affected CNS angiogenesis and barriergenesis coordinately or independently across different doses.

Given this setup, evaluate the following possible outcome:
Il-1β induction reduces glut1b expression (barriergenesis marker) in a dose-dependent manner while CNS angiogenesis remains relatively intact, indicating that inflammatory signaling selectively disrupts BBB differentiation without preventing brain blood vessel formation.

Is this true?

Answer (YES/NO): NO